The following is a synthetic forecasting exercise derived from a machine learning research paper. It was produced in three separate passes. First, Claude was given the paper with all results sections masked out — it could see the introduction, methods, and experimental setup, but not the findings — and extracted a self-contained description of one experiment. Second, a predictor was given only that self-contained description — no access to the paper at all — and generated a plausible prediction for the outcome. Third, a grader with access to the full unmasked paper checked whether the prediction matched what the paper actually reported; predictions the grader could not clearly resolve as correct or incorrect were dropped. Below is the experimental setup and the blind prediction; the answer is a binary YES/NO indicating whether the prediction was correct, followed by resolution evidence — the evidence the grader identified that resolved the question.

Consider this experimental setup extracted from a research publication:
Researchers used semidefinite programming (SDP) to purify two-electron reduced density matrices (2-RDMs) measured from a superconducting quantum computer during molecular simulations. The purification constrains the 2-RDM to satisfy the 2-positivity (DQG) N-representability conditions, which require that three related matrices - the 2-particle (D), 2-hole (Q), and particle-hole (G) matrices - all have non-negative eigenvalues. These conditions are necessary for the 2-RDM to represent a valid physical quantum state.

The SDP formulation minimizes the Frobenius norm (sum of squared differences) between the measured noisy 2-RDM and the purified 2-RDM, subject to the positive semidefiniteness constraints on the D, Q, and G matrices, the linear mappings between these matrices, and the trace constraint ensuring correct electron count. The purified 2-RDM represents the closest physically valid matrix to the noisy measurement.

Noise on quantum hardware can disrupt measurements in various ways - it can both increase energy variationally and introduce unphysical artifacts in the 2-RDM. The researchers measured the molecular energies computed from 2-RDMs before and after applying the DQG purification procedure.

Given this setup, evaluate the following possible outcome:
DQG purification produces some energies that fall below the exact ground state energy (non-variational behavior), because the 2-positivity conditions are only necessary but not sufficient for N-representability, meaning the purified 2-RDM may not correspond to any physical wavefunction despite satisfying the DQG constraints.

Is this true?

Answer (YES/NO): NO